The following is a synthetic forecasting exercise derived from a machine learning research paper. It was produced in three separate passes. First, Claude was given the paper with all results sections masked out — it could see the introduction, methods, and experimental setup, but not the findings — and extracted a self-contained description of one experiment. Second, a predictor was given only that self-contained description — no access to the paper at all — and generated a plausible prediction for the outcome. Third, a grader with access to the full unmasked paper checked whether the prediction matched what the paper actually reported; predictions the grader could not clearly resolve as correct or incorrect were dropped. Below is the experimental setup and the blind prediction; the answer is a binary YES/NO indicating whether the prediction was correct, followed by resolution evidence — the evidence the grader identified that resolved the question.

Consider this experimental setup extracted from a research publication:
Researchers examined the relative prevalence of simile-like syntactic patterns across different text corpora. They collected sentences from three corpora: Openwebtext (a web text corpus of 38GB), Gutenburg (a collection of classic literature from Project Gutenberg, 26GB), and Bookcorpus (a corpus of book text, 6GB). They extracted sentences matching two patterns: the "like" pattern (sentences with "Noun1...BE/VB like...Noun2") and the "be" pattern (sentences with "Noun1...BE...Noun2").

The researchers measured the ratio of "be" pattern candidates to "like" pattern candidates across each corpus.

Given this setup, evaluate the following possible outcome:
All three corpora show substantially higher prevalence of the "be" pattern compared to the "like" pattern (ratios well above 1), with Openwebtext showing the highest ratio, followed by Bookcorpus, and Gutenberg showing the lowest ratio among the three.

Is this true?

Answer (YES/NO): NO